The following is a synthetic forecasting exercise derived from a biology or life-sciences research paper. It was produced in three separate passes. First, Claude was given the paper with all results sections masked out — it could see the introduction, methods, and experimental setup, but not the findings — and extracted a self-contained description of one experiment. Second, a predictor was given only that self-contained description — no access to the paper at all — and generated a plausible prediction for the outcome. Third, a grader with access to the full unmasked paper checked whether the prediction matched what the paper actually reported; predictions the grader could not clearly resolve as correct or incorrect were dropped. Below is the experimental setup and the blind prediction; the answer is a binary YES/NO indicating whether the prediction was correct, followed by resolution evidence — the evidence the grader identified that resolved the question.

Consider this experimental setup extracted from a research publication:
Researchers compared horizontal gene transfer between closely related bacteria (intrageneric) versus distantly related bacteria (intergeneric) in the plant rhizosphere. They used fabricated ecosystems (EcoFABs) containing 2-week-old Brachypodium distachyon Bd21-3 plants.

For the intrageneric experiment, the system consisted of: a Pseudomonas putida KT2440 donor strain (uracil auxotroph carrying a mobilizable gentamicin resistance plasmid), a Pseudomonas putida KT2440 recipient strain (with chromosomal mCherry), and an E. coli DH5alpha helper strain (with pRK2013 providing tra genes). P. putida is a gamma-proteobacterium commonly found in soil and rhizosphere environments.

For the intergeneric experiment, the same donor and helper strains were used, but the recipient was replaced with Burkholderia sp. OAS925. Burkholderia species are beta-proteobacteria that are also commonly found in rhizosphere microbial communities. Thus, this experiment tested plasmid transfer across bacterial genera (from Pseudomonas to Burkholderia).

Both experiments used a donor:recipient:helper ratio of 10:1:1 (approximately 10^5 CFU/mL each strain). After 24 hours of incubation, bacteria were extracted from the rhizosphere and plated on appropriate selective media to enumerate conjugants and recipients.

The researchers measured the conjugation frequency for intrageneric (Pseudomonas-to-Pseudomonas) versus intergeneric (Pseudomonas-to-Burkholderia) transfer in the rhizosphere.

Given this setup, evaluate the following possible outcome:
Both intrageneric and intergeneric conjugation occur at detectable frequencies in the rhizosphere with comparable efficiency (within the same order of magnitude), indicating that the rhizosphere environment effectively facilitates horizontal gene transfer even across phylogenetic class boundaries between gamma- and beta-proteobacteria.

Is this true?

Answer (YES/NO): NO